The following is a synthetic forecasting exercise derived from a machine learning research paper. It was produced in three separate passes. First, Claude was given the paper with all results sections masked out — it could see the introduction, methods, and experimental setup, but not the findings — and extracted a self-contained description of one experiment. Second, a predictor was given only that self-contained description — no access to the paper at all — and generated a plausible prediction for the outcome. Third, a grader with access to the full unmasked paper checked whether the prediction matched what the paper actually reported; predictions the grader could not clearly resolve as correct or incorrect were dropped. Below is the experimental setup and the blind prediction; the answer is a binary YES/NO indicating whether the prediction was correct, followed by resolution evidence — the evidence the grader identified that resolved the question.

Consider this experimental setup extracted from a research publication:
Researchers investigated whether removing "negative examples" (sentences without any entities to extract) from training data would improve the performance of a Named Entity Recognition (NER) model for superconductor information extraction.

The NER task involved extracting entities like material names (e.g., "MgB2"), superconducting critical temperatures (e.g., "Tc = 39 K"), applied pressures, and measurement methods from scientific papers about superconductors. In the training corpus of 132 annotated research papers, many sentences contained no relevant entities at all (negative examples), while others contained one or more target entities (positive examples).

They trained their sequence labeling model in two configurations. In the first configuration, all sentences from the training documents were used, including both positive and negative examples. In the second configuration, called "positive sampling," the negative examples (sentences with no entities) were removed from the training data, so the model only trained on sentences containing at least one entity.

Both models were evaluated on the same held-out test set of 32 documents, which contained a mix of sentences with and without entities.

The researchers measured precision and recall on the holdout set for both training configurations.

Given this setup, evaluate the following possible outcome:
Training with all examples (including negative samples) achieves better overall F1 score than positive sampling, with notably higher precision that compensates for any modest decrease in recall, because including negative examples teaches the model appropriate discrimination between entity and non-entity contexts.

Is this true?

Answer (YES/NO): NO